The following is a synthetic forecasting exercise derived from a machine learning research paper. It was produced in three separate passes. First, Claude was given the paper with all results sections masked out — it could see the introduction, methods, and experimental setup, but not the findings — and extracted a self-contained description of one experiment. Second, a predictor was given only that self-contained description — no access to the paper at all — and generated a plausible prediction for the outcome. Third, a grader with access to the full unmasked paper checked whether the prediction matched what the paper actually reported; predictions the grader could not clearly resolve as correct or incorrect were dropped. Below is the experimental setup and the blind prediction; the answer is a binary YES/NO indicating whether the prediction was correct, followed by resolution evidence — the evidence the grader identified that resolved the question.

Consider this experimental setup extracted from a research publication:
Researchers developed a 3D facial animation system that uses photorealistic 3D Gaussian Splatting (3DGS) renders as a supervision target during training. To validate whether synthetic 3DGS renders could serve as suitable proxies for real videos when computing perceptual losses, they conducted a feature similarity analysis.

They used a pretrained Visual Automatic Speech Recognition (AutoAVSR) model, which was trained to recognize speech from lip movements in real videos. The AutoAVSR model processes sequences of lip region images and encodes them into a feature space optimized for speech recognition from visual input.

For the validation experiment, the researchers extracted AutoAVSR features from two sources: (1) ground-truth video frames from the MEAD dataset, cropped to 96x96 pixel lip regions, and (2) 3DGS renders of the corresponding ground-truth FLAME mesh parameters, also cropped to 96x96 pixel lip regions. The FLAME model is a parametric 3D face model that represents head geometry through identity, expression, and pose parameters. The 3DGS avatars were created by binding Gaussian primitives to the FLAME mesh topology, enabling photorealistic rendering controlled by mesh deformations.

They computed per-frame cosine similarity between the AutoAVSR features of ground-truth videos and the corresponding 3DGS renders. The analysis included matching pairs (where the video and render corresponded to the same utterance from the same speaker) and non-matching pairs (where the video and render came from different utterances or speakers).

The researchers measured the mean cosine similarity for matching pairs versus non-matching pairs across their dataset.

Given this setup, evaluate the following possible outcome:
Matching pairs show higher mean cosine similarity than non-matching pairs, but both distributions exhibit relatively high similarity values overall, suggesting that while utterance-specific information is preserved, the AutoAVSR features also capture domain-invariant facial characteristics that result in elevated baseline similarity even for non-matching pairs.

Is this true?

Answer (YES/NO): NO